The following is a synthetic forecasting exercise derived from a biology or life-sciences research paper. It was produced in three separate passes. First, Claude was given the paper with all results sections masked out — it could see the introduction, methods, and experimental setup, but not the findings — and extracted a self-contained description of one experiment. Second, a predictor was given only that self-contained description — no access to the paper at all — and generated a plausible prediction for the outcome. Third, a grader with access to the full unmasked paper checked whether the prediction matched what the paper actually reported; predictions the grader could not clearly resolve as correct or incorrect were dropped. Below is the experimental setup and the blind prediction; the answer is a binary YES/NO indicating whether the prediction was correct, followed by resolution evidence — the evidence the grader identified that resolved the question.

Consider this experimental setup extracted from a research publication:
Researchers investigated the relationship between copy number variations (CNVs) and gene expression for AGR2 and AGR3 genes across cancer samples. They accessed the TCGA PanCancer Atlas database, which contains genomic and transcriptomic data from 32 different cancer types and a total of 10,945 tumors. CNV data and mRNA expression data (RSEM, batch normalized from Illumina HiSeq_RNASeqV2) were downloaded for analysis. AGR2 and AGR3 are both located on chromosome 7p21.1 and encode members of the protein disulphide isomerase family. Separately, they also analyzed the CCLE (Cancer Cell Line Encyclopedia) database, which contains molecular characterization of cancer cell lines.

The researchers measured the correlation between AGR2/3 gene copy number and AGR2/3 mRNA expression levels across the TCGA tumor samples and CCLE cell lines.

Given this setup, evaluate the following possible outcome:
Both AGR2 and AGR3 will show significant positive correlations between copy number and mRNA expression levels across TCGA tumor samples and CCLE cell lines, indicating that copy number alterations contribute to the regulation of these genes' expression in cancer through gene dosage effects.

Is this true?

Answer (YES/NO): NO